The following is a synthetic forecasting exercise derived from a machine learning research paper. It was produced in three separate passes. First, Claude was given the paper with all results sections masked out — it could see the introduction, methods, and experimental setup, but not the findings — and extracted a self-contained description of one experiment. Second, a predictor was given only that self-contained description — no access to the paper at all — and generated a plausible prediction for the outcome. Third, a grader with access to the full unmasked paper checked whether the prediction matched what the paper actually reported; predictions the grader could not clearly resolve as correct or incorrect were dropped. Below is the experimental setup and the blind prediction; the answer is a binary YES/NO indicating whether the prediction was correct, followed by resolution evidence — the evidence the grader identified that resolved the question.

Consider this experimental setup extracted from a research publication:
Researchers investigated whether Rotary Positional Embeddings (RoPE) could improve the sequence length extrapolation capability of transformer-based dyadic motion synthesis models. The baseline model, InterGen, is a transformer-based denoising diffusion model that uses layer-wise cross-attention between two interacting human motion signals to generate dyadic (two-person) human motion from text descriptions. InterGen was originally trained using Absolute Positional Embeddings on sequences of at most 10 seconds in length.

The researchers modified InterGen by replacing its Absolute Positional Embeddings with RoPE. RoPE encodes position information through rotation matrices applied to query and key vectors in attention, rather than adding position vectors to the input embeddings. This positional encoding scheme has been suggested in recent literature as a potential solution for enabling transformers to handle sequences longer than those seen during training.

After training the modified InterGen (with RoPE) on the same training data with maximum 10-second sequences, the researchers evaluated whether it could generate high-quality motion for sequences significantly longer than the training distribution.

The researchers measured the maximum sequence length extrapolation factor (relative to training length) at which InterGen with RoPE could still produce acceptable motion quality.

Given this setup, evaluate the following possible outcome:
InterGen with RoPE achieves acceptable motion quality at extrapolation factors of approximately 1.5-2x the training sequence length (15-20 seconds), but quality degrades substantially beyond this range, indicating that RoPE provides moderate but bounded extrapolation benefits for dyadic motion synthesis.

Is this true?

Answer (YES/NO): YES